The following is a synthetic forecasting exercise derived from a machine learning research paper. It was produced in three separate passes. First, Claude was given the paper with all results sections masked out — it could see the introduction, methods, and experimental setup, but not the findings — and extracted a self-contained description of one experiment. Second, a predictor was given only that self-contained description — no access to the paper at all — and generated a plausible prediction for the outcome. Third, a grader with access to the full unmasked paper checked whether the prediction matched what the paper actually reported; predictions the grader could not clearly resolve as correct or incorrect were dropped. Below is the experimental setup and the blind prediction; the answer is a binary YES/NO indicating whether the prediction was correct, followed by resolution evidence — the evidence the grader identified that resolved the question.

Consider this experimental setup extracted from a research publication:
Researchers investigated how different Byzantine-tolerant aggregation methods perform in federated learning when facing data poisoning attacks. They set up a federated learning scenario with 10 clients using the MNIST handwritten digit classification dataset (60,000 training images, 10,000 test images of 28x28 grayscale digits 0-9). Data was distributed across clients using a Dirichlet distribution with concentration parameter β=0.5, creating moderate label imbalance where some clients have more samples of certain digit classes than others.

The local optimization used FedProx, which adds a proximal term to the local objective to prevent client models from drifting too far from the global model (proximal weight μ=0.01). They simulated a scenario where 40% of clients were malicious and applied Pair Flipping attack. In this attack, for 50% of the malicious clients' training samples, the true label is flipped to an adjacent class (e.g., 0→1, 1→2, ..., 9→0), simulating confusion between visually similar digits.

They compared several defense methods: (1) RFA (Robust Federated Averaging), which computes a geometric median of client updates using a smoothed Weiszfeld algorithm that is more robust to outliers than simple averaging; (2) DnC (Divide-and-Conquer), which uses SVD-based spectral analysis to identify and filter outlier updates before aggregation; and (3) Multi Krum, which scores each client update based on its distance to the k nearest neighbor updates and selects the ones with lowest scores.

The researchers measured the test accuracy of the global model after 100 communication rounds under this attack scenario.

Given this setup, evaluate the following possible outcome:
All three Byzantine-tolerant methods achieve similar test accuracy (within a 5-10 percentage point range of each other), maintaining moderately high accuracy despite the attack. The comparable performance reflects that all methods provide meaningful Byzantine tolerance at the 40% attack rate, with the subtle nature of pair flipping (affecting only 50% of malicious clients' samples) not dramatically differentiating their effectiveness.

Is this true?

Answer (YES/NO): NO